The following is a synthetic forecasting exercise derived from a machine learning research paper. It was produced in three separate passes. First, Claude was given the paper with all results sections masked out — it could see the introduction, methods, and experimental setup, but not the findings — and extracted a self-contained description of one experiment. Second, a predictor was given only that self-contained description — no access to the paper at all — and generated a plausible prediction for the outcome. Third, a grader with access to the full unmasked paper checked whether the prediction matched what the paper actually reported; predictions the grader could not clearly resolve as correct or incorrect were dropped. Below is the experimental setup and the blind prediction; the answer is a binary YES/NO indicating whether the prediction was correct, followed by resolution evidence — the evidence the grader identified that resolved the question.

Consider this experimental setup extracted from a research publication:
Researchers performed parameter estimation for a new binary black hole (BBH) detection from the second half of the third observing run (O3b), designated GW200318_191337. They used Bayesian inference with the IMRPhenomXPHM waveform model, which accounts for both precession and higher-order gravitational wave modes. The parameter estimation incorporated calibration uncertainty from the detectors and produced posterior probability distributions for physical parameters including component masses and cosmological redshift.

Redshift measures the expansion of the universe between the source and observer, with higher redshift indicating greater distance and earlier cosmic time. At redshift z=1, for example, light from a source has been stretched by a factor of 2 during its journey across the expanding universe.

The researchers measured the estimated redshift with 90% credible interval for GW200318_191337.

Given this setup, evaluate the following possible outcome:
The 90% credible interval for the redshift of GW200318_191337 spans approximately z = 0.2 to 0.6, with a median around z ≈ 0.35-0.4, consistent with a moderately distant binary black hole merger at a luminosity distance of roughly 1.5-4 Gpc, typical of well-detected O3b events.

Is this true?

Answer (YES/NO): NO